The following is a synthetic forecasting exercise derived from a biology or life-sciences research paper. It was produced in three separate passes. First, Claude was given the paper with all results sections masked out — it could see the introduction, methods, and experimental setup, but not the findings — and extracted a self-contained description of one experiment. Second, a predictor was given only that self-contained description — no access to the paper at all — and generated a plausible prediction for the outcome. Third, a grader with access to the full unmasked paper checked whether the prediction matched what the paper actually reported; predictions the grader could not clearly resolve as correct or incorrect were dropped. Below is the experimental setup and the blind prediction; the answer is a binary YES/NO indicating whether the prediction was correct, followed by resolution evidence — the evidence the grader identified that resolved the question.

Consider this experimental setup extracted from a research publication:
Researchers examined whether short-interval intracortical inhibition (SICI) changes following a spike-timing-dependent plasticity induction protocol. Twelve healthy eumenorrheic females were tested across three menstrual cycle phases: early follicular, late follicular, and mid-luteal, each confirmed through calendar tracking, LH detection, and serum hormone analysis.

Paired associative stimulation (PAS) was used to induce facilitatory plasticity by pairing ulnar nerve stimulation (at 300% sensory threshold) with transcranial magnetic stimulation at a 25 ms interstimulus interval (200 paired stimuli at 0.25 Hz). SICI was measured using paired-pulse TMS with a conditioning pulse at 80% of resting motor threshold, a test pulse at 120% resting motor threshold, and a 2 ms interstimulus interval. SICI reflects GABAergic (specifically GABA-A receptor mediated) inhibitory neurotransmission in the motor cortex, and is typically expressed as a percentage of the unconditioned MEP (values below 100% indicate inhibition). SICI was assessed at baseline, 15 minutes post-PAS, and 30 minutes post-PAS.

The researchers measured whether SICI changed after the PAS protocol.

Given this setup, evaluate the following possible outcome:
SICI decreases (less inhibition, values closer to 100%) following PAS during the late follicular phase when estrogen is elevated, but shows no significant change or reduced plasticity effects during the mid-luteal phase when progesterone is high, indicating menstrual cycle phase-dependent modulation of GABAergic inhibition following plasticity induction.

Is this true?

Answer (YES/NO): NO